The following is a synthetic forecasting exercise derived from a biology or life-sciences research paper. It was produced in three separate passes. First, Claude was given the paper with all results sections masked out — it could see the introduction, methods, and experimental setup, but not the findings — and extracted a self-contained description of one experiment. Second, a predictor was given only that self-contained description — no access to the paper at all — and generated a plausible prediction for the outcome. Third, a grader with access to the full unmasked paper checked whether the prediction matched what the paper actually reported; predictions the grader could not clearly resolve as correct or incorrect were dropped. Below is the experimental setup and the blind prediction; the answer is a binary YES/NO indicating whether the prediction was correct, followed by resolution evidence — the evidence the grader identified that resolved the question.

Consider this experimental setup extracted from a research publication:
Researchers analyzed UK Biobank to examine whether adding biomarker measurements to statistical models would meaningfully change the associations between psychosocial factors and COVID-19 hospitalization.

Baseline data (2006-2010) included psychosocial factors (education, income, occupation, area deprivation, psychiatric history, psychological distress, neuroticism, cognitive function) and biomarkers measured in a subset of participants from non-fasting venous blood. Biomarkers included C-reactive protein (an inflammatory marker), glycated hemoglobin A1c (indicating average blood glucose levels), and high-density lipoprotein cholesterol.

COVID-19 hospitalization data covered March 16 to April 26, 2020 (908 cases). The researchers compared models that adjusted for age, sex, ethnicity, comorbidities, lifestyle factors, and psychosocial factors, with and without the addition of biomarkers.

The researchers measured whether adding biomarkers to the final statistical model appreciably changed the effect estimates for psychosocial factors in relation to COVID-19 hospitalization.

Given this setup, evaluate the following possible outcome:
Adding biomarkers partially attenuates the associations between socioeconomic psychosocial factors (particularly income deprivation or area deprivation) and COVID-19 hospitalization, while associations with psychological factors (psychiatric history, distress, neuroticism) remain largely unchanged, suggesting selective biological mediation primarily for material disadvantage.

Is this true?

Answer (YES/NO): NO